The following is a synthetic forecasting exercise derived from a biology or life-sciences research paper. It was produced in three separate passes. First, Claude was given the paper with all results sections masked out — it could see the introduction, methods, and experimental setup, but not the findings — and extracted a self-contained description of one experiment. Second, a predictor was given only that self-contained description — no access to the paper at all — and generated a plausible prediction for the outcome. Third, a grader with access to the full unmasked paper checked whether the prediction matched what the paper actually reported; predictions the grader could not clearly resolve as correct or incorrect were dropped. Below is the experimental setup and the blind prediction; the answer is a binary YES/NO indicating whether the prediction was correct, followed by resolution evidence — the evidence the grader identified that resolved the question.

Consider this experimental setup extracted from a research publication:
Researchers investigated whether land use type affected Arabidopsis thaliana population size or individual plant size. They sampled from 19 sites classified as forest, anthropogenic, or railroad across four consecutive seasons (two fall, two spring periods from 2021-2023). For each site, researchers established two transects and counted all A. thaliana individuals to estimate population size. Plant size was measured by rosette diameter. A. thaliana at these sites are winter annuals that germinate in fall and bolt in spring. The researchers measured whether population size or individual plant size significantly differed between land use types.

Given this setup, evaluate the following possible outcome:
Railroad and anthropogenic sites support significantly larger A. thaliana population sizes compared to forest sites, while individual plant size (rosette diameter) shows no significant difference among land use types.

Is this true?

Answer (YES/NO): NO